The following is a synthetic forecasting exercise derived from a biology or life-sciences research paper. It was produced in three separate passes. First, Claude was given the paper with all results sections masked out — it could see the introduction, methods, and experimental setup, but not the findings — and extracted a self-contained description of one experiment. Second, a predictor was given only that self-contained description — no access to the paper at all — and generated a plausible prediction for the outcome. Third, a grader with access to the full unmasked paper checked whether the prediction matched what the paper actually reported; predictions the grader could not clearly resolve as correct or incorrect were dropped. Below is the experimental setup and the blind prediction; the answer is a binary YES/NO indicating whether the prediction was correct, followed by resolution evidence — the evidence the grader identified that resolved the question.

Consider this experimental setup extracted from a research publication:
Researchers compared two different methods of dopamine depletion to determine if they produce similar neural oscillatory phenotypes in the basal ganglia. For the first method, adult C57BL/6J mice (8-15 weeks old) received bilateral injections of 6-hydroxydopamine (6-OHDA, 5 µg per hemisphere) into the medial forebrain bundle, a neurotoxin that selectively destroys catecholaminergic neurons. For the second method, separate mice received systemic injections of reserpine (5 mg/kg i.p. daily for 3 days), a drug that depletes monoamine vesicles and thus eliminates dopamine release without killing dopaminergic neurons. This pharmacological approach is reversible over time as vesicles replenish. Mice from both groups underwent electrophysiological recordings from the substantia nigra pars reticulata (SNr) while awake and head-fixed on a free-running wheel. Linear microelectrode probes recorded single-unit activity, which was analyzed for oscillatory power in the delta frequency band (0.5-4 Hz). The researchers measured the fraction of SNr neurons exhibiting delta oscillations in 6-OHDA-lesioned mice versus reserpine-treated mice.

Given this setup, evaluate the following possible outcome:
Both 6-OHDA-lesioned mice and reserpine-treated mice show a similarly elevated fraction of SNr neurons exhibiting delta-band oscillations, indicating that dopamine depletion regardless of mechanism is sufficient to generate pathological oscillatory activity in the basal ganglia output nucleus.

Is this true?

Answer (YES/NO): YES